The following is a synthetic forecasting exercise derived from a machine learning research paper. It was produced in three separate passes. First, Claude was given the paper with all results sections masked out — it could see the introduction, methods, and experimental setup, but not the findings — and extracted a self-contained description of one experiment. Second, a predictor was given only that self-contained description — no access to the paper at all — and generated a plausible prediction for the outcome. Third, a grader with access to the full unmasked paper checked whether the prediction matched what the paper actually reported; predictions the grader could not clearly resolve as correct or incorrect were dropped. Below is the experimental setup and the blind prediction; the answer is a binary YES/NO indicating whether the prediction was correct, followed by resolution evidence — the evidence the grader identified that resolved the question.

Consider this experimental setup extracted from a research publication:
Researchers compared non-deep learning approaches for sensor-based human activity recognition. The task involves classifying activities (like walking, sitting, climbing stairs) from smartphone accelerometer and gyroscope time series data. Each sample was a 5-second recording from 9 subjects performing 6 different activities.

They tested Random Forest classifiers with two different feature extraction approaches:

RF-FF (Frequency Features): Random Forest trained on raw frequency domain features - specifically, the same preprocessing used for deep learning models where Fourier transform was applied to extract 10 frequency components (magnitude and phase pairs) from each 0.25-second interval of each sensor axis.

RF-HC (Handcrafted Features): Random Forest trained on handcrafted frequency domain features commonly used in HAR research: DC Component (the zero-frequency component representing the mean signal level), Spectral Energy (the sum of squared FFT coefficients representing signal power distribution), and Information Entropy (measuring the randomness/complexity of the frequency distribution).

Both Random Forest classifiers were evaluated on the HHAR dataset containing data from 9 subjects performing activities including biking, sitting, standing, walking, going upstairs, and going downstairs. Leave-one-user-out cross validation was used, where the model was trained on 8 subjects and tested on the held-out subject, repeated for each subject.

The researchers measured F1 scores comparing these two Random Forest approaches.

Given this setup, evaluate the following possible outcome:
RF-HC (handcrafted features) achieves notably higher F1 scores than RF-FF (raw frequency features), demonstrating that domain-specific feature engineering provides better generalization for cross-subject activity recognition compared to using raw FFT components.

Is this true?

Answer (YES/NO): NO